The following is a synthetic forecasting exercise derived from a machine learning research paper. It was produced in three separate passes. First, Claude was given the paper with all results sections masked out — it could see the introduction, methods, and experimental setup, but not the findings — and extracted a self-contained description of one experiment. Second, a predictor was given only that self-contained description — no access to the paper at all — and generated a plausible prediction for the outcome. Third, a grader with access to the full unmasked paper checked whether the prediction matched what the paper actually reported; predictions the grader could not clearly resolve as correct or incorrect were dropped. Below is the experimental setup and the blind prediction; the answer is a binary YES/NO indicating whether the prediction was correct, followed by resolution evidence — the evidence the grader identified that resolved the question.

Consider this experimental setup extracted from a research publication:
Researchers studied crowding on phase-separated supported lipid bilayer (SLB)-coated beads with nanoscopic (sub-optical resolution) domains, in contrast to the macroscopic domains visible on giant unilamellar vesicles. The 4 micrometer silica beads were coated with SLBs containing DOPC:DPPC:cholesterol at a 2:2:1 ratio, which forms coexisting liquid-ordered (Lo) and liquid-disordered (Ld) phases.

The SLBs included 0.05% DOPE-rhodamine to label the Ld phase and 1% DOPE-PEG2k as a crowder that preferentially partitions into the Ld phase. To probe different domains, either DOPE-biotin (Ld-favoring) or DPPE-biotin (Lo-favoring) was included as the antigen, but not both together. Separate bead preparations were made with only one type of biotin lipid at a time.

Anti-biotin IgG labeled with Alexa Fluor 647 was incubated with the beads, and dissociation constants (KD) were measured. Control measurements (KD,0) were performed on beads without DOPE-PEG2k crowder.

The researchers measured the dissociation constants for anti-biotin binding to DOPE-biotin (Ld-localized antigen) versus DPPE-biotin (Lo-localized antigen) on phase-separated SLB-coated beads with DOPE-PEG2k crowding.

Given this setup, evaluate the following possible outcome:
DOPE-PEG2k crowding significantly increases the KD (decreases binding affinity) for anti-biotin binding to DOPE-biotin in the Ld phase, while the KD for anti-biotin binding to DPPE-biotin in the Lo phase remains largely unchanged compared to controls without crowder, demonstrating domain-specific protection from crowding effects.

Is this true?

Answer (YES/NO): NO